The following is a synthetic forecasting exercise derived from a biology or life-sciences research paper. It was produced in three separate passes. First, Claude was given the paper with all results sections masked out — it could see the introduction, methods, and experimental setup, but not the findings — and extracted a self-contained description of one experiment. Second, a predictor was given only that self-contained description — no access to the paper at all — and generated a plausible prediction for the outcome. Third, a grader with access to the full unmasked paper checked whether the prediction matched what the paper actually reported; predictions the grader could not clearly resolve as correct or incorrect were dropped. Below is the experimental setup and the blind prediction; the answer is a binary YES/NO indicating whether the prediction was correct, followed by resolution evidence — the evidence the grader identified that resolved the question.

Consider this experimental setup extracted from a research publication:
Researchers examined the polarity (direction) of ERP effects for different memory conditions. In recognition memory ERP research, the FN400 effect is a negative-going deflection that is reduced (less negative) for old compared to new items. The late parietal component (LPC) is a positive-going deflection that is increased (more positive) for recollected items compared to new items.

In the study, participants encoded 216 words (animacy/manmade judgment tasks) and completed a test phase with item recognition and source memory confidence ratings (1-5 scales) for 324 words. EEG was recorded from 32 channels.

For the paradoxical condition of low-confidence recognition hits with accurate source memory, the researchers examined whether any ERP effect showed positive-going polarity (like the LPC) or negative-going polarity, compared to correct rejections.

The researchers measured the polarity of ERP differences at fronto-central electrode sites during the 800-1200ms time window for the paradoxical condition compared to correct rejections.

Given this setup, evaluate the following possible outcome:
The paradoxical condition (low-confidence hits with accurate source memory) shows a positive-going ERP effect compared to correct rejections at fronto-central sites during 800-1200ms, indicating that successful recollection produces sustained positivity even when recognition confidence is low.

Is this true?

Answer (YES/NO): NO